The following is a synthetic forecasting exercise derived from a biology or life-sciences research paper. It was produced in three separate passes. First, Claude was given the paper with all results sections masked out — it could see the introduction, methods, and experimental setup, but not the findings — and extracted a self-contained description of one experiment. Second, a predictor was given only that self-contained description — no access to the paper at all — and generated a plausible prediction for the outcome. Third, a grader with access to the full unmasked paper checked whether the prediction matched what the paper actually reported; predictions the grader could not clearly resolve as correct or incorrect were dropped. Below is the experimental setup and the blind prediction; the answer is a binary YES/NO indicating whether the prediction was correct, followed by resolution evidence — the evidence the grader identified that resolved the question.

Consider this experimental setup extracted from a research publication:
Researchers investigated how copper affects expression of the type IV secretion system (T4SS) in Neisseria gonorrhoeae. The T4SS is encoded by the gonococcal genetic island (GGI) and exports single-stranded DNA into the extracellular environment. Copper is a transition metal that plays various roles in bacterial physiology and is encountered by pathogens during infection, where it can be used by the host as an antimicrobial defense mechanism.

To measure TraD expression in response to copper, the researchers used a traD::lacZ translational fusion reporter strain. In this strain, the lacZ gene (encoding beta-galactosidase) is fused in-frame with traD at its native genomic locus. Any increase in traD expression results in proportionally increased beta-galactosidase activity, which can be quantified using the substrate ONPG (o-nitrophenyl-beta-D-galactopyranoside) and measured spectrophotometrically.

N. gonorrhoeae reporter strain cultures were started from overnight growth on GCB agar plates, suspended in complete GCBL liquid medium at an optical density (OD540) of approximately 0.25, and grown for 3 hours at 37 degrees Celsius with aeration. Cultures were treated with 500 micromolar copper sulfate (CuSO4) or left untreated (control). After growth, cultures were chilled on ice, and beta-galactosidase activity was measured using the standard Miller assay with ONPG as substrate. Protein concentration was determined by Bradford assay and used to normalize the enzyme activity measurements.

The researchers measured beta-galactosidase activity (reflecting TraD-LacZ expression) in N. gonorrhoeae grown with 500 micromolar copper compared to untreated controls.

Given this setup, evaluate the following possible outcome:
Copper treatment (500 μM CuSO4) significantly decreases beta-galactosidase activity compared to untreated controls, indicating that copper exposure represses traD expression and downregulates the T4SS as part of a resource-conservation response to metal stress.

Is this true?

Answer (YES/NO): NO